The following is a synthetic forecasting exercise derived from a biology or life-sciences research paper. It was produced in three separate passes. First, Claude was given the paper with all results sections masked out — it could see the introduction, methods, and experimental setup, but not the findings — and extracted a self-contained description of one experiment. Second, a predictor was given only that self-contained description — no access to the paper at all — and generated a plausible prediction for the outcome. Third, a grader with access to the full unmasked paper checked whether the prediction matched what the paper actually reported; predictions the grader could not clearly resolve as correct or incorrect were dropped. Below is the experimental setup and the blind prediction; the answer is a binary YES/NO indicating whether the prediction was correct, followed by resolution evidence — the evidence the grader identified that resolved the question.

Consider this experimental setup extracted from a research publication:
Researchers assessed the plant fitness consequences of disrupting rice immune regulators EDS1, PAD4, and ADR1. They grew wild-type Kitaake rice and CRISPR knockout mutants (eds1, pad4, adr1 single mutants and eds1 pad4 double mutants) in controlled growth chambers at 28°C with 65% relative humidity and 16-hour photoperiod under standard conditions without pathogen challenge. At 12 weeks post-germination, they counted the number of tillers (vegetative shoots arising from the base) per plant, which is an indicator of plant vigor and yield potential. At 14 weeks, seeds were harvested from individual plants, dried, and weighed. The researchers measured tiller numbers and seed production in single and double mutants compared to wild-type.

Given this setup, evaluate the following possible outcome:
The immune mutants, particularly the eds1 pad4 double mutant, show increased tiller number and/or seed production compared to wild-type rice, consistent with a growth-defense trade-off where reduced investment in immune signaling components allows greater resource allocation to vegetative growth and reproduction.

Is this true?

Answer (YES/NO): NO